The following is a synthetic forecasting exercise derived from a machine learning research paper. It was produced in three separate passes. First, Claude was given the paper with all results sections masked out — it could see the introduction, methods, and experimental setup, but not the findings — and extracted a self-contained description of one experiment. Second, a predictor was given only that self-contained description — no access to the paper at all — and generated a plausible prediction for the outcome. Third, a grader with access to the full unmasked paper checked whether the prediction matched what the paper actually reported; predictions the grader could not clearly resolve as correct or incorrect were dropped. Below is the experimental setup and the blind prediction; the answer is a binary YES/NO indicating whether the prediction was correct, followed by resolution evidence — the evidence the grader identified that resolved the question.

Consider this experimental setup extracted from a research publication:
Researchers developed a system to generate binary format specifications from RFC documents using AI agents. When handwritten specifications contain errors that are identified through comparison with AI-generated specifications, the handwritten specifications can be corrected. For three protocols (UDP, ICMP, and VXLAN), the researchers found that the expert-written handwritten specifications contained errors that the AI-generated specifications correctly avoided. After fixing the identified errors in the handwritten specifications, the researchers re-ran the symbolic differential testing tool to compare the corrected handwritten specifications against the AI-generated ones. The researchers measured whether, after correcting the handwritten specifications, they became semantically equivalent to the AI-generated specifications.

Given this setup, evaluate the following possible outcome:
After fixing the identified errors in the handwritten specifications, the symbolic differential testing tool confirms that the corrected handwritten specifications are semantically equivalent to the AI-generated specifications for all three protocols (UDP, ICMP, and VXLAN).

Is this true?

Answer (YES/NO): YES